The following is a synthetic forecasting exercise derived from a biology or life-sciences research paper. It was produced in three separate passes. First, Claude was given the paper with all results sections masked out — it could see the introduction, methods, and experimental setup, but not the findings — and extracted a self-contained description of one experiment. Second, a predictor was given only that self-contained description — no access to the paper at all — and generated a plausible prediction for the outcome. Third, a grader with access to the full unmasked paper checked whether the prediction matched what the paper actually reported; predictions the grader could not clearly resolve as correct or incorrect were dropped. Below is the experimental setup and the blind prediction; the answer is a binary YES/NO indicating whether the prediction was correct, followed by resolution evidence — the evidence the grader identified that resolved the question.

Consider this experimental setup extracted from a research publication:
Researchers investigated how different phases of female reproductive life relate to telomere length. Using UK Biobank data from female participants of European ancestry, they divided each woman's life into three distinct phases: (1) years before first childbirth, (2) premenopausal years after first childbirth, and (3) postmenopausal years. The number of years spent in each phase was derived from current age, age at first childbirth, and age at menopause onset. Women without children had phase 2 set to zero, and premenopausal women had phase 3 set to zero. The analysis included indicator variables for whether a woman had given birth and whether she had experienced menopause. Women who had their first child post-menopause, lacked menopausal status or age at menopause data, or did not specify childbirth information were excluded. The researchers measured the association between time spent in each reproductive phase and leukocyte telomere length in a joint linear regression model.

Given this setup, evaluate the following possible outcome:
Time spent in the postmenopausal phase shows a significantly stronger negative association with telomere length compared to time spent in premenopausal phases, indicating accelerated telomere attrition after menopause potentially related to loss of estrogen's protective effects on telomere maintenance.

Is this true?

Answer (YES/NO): YES